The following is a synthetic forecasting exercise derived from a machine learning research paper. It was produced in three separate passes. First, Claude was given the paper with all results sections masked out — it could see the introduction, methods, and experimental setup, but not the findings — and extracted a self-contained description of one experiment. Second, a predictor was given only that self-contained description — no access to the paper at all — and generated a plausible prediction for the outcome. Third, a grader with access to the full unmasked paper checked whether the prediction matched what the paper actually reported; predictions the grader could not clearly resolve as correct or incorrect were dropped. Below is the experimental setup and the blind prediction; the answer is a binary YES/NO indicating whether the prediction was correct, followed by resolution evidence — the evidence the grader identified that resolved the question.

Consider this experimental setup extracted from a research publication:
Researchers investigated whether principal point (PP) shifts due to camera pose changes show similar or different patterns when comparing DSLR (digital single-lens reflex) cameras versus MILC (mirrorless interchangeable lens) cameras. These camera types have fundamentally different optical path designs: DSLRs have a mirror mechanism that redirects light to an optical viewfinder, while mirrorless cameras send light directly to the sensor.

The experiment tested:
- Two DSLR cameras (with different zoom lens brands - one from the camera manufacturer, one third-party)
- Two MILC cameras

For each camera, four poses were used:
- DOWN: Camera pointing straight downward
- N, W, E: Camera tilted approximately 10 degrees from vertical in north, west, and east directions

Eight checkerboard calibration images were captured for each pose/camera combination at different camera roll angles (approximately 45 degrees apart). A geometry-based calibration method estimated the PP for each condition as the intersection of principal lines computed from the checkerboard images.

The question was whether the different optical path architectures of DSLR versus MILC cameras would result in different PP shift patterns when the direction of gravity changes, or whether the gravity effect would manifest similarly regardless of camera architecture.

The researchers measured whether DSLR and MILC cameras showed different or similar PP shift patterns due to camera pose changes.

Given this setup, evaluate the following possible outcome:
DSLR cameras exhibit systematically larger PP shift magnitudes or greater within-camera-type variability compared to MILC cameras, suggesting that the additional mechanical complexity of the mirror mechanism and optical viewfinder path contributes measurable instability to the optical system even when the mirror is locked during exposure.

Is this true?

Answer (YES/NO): NO